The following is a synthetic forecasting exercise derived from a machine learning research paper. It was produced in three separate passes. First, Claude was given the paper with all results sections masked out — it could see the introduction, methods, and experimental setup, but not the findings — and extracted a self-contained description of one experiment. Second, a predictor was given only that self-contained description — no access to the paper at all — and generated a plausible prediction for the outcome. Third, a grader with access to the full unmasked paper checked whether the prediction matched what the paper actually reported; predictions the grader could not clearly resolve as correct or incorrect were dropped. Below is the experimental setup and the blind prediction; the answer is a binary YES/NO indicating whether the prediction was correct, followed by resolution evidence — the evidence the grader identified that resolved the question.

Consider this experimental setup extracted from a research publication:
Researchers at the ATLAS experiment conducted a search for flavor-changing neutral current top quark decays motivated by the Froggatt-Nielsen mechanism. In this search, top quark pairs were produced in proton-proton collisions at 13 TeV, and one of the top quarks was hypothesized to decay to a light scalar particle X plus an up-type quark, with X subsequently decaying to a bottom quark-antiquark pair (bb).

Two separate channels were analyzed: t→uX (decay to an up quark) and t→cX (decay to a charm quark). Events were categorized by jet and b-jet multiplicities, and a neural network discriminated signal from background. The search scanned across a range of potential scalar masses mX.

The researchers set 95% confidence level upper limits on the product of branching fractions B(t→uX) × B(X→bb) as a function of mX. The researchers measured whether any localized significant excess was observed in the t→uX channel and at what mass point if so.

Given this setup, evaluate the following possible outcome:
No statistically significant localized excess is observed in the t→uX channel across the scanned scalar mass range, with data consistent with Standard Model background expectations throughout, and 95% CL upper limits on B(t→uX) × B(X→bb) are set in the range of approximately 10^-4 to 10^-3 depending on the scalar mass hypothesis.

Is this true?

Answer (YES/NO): NO